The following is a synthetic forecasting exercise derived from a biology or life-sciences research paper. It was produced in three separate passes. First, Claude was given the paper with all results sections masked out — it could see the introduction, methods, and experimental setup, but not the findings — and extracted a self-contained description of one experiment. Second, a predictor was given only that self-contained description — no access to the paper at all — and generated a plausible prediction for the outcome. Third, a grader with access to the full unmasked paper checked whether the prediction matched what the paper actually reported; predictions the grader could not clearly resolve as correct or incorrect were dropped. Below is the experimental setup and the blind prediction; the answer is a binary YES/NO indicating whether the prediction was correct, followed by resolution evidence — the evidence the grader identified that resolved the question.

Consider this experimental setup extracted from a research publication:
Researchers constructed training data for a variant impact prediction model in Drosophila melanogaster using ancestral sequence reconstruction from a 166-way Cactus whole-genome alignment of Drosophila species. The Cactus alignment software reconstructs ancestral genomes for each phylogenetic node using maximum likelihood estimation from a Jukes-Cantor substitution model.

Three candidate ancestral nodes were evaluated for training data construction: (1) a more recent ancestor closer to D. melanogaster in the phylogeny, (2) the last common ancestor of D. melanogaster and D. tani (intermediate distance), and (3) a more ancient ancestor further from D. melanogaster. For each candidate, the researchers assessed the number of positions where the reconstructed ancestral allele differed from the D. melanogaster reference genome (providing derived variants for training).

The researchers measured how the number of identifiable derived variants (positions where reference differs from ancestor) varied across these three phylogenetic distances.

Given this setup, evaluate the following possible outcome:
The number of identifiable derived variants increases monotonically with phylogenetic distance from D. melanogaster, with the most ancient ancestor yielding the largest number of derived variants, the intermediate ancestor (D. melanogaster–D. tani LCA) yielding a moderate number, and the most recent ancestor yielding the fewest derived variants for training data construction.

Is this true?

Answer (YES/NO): NO